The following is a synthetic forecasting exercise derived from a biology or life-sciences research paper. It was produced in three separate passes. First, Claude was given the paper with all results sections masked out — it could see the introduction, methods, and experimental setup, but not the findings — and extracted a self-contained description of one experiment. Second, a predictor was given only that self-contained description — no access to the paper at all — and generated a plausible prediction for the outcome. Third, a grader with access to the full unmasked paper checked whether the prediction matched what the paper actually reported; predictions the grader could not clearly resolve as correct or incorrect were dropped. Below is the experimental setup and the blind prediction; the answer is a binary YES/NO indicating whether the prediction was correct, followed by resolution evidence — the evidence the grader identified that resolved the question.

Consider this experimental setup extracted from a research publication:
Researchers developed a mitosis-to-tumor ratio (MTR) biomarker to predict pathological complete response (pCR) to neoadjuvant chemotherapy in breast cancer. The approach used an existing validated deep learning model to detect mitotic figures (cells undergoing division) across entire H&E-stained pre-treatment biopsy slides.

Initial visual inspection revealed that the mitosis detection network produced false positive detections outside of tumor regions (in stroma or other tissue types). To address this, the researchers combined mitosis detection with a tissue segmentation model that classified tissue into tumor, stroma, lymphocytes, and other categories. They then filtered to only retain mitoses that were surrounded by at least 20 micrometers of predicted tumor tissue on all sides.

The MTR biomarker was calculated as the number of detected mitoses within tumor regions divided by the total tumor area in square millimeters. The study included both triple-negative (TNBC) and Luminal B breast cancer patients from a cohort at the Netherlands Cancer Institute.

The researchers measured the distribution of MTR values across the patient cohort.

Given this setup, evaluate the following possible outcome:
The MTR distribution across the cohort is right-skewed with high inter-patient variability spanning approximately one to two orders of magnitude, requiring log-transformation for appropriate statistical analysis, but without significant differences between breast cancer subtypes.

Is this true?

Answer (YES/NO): NO